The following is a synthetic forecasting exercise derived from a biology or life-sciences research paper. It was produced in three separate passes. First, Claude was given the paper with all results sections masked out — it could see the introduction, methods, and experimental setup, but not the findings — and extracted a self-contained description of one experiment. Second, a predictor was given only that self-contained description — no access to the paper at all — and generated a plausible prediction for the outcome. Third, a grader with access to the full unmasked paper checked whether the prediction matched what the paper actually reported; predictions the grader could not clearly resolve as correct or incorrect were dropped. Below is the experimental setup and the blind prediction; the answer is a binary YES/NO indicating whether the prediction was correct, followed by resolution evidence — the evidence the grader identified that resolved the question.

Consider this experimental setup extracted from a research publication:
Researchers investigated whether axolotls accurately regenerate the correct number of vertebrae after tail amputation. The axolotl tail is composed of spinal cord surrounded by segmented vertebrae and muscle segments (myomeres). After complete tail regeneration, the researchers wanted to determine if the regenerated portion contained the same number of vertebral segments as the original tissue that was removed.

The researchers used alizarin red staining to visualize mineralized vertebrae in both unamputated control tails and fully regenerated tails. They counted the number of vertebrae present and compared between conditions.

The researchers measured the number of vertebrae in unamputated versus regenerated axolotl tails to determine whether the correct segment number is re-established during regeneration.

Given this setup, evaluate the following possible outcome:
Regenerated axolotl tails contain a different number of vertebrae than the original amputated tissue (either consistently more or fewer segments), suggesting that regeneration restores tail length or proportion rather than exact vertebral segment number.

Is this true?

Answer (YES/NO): NO